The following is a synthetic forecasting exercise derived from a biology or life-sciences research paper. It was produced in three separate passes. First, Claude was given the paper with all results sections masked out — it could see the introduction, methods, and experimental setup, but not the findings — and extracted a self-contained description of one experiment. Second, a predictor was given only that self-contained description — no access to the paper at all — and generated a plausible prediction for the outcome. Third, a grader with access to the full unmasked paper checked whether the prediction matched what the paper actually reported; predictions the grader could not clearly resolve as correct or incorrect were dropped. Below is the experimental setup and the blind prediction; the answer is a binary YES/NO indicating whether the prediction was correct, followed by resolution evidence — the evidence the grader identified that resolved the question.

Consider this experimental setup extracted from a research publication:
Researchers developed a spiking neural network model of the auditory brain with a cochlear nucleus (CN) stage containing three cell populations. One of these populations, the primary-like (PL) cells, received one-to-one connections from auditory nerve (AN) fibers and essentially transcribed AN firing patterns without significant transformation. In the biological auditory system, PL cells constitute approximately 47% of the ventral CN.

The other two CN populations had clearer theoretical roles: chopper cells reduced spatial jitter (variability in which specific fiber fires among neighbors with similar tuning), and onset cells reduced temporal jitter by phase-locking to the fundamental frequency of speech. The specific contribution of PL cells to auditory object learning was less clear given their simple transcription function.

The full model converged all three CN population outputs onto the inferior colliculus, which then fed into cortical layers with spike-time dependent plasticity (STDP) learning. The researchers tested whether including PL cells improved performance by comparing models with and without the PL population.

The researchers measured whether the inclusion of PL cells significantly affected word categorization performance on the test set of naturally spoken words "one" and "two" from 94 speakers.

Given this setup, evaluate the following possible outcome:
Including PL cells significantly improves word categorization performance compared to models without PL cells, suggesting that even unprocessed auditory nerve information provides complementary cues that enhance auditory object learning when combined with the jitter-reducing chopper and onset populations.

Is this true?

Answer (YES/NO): YES